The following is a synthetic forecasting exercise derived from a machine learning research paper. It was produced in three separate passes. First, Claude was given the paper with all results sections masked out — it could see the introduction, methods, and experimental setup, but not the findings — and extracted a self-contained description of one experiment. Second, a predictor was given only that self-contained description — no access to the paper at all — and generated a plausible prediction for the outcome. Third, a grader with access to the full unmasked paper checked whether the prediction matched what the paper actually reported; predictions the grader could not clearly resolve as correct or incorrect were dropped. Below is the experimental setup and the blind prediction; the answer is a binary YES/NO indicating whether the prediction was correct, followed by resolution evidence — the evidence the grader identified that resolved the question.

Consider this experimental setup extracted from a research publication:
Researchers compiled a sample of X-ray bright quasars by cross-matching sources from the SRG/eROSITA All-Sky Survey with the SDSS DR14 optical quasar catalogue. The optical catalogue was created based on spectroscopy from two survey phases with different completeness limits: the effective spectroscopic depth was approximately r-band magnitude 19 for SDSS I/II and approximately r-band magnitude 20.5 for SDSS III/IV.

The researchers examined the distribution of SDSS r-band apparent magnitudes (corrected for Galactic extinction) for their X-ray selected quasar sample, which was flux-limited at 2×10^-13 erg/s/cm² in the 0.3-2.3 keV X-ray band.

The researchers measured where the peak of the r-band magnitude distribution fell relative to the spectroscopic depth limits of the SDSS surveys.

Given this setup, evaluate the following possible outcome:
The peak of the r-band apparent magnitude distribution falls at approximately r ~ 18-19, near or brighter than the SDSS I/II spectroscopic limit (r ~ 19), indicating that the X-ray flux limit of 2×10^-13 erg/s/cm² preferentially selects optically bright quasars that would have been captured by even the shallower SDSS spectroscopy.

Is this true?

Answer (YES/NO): YES